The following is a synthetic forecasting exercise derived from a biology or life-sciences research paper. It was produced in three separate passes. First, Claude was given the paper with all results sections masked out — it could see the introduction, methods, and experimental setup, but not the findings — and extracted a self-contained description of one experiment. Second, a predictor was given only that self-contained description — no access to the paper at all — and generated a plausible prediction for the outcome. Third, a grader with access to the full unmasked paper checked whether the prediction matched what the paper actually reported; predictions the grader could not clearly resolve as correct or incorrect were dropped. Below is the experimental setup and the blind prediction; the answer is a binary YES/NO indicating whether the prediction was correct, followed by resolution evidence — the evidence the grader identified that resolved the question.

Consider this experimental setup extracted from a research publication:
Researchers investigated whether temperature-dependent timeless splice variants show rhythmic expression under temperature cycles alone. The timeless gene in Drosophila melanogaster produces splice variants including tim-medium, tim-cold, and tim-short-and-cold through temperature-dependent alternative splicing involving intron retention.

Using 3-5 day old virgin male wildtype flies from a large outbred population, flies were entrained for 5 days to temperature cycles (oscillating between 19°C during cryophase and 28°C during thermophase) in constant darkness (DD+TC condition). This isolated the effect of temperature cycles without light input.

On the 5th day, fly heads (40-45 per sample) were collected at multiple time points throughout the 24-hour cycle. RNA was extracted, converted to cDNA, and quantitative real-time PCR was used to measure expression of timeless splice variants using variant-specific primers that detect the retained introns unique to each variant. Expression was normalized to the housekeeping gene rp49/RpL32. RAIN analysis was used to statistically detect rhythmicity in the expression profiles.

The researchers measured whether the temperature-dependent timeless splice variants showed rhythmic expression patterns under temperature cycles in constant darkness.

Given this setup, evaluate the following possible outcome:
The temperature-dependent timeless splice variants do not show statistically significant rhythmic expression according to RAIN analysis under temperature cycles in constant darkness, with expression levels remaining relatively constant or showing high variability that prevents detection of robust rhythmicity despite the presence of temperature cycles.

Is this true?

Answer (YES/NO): NO